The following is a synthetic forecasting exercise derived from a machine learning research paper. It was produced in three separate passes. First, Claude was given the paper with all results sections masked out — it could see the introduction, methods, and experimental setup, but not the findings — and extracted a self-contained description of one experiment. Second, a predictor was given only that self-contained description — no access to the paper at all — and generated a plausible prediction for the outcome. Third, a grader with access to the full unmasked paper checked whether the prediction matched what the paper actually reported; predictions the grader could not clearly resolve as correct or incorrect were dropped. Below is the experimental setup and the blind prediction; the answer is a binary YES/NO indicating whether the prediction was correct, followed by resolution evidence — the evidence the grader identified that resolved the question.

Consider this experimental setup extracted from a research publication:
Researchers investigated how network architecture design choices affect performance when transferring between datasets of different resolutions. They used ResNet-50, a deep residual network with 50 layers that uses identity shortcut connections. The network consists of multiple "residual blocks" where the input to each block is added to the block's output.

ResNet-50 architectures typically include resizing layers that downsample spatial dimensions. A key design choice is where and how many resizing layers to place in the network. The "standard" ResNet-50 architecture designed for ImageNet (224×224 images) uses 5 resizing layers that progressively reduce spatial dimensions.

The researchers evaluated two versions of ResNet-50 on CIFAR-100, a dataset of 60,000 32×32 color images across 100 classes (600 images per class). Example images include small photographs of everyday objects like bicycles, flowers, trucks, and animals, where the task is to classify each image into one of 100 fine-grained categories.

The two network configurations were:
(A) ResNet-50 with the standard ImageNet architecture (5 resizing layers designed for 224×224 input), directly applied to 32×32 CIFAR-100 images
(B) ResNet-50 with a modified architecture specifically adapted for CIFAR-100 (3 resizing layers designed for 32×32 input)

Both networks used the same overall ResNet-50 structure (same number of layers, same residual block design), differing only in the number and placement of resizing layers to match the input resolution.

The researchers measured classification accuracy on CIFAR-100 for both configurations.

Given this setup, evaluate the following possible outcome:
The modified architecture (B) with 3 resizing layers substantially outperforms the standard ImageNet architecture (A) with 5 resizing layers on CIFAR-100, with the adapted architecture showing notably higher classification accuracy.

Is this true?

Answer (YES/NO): YES